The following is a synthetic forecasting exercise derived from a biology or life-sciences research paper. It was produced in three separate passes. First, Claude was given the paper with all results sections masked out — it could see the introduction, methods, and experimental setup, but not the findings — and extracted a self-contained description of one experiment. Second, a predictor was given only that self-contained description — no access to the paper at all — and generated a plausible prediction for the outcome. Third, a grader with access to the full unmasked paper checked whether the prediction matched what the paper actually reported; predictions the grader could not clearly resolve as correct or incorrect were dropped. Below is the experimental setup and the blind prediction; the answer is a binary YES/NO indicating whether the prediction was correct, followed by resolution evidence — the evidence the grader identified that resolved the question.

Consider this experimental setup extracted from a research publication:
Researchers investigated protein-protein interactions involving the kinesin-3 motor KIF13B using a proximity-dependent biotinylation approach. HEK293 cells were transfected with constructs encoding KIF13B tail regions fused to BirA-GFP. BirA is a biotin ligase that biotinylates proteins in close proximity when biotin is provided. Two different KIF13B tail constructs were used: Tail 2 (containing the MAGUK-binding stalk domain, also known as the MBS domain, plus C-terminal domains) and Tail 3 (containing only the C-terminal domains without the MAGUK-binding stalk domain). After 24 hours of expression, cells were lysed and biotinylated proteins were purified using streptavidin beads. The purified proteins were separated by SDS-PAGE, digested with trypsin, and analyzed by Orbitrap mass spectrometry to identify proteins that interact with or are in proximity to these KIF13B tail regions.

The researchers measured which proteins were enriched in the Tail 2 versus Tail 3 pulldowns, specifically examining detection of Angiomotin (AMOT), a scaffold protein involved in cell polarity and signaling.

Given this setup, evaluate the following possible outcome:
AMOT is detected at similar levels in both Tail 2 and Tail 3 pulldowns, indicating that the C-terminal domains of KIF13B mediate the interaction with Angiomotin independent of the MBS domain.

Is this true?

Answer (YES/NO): NO